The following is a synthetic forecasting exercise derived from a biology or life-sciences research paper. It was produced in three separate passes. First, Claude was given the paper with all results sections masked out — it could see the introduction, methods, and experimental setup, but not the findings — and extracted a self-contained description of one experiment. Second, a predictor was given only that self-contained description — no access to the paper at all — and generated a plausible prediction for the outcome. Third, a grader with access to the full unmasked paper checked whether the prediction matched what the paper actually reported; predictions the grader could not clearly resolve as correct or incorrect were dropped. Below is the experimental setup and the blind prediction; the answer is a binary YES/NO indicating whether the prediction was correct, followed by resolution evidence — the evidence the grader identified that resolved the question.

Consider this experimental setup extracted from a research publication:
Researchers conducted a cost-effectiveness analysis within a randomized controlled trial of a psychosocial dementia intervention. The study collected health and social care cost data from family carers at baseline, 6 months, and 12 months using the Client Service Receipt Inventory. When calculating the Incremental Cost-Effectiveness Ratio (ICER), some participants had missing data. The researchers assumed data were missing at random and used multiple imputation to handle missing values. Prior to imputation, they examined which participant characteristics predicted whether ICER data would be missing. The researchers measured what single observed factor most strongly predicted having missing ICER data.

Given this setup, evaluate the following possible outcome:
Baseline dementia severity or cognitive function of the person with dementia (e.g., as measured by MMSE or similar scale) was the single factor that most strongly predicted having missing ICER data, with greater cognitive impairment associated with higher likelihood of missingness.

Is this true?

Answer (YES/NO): NO